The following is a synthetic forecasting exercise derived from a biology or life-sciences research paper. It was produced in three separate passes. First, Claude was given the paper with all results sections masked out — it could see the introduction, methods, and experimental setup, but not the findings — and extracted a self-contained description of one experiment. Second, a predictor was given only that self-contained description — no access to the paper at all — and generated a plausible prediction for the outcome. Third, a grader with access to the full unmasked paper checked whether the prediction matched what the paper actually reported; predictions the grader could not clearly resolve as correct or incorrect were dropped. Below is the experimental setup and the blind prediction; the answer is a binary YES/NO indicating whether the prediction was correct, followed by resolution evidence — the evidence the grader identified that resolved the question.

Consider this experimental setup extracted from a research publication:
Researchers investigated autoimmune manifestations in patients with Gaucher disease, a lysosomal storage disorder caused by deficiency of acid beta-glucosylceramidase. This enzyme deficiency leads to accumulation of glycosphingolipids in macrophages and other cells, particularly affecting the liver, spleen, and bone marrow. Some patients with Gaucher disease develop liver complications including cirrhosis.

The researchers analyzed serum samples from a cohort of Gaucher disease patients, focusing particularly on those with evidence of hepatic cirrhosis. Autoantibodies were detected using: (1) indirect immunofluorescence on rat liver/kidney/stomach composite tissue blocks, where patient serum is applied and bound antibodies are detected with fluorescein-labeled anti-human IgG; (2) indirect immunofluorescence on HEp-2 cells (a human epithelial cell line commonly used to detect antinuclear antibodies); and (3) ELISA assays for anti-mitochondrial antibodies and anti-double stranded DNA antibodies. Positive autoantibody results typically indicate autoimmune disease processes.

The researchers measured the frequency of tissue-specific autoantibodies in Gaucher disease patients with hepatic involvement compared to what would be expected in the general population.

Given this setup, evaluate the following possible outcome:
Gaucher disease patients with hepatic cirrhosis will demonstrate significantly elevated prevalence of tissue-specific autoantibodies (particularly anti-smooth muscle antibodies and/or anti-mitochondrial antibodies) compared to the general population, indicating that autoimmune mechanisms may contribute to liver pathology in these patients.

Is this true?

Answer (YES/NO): YES